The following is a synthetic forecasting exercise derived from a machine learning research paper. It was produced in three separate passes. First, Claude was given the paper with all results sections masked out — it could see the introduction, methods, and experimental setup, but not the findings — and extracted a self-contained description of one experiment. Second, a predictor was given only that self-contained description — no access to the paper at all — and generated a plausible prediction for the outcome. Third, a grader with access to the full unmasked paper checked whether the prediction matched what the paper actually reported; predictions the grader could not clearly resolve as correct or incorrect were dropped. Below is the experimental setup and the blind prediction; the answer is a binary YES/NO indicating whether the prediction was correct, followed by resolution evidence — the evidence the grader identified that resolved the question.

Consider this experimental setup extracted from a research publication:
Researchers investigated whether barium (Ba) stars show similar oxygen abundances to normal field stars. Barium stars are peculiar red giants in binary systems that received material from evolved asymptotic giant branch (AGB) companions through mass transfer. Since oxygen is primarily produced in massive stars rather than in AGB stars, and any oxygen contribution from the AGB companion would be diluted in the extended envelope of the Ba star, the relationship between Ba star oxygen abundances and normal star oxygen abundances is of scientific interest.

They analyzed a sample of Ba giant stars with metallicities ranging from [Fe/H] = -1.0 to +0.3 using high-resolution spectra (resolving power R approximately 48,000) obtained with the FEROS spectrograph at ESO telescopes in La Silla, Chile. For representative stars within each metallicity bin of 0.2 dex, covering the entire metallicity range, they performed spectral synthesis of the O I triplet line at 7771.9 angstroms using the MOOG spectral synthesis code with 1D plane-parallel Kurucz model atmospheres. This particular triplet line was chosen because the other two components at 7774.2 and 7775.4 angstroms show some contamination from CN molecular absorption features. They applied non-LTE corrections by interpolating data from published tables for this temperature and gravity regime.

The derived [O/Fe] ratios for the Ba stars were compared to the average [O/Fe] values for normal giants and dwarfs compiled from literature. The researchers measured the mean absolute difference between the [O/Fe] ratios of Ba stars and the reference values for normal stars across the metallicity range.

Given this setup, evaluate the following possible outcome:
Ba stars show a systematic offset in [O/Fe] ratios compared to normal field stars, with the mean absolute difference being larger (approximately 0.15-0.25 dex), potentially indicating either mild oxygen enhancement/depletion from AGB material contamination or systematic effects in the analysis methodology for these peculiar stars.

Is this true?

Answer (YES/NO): NO